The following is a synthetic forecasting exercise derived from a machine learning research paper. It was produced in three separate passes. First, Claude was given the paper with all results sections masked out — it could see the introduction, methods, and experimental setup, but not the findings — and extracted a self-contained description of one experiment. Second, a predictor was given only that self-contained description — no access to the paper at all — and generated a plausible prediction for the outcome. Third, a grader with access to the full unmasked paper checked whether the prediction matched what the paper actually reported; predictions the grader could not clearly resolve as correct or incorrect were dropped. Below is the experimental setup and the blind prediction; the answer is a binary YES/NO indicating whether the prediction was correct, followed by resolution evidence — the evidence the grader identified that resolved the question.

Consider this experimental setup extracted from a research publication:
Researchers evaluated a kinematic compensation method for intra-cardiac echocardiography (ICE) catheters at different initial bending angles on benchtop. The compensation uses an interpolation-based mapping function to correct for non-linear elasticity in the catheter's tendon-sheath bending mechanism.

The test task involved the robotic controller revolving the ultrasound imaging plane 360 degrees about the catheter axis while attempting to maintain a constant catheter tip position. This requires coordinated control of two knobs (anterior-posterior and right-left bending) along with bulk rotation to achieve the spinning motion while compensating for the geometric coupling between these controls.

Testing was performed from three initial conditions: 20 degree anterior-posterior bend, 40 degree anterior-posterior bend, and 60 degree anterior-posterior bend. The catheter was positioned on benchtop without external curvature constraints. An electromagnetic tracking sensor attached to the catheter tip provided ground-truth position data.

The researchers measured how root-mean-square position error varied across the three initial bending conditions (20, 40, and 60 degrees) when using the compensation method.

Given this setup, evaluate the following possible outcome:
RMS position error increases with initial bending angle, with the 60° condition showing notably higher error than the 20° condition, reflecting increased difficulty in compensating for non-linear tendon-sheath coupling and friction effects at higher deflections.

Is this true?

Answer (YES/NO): YES